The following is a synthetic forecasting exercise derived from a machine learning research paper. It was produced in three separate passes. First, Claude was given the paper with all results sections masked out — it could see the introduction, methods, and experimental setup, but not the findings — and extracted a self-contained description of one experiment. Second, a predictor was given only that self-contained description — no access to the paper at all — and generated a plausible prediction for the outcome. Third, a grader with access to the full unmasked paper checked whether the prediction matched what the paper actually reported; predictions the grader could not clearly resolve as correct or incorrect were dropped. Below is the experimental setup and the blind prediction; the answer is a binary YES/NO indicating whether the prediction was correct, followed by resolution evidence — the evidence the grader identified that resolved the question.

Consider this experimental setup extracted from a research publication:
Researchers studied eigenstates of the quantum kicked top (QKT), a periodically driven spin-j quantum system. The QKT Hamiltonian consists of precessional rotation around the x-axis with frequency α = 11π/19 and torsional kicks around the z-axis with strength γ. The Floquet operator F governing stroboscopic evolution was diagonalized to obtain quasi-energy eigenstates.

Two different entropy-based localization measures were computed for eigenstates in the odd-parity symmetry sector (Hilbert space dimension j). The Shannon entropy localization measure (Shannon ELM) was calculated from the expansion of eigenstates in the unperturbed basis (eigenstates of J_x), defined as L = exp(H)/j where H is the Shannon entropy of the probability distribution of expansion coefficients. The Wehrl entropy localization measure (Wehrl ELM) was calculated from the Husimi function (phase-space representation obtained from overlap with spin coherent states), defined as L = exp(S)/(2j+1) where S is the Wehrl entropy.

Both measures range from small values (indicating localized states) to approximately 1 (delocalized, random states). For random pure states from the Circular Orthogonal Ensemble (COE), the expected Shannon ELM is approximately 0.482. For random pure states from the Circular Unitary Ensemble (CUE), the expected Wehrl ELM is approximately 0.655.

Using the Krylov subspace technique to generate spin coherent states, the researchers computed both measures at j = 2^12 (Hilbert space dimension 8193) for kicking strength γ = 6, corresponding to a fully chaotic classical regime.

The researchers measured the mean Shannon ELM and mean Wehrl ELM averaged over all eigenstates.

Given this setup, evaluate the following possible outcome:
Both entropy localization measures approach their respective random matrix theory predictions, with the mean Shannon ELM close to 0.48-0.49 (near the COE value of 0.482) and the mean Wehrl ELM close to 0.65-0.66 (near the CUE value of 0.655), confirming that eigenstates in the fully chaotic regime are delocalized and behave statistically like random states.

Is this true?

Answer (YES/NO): YES